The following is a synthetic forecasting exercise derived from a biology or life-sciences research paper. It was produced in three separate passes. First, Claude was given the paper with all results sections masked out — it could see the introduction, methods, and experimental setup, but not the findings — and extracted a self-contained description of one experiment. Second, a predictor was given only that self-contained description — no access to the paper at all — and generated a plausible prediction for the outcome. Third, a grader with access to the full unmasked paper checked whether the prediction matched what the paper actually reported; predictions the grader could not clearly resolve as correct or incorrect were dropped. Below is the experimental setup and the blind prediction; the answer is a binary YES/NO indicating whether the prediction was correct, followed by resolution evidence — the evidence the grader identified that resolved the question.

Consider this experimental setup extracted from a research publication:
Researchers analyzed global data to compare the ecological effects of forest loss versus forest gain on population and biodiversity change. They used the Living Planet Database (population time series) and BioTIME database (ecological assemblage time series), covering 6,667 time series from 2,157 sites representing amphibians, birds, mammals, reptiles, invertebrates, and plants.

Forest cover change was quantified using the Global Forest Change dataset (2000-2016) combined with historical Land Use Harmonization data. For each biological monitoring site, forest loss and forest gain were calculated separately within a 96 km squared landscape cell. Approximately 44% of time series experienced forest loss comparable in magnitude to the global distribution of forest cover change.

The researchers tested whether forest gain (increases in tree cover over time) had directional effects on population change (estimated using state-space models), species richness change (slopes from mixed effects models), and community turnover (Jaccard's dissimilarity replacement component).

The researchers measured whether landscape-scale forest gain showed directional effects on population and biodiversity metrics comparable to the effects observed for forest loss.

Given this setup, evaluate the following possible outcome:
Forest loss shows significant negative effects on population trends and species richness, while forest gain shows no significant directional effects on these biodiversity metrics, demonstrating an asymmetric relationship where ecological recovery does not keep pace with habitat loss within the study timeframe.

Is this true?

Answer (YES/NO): NO